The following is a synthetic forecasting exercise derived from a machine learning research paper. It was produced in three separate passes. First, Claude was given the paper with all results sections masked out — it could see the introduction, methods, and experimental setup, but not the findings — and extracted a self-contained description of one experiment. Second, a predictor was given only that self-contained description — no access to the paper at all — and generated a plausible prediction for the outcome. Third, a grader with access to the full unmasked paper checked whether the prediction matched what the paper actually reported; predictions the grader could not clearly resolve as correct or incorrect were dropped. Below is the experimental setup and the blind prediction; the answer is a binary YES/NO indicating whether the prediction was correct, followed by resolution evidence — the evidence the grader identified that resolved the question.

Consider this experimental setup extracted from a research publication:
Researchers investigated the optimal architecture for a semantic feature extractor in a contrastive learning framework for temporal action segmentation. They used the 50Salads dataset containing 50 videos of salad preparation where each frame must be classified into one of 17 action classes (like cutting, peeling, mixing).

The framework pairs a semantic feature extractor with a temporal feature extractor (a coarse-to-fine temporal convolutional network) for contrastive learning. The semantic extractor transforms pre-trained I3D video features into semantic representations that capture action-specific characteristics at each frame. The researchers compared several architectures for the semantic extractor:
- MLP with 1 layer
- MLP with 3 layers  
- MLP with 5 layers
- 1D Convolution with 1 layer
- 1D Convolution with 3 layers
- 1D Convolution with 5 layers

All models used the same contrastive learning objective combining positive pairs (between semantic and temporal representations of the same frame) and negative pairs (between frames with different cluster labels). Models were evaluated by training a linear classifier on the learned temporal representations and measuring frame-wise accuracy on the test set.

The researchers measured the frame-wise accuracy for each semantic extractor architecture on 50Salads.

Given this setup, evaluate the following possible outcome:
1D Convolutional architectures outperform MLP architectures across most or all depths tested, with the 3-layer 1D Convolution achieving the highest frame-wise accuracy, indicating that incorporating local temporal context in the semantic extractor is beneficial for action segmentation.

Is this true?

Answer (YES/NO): NO